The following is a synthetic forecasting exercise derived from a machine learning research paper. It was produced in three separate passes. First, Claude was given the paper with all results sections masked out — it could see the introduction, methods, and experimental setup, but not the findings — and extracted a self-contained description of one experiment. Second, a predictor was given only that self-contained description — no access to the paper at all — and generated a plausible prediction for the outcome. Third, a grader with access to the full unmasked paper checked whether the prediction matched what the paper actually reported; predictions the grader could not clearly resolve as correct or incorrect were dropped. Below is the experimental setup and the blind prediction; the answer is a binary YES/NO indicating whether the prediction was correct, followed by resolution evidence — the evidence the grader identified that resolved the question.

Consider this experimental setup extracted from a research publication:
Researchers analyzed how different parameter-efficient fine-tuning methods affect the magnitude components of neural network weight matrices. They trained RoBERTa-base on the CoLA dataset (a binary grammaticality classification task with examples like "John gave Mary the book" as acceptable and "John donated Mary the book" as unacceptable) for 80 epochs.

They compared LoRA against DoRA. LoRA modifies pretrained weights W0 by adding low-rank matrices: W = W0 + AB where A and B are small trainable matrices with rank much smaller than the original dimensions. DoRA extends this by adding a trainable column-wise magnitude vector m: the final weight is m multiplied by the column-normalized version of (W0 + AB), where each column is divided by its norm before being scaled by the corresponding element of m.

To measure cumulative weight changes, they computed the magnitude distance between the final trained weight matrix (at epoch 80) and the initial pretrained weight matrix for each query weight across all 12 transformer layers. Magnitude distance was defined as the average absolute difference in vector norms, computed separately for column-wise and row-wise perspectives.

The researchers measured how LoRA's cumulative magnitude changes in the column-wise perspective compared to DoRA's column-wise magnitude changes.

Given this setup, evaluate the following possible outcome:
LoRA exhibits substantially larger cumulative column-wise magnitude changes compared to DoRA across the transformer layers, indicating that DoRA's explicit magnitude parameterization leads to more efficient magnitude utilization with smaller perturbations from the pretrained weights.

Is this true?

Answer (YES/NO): NO